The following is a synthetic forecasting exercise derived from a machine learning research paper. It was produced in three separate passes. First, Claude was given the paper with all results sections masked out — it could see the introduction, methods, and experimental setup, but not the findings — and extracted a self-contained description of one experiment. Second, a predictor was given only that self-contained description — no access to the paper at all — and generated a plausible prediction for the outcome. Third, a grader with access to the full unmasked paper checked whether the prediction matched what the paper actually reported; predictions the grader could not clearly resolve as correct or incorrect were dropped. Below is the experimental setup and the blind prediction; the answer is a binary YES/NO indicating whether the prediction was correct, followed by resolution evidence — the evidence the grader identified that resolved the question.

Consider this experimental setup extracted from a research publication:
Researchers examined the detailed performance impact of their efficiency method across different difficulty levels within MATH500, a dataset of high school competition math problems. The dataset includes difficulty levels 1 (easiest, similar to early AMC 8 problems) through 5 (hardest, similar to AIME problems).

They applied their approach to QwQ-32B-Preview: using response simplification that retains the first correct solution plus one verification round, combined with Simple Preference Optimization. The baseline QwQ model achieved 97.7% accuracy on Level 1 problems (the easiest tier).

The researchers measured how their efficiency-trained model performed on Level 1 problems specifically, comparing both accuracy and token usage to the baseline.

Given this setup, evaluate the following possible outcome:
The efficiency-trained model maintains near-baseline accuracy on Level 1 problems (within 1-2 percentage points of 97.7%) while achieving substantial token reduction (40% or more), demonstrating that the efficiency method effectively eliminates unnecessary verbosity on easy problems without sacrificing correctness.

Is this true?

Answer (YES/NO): NO